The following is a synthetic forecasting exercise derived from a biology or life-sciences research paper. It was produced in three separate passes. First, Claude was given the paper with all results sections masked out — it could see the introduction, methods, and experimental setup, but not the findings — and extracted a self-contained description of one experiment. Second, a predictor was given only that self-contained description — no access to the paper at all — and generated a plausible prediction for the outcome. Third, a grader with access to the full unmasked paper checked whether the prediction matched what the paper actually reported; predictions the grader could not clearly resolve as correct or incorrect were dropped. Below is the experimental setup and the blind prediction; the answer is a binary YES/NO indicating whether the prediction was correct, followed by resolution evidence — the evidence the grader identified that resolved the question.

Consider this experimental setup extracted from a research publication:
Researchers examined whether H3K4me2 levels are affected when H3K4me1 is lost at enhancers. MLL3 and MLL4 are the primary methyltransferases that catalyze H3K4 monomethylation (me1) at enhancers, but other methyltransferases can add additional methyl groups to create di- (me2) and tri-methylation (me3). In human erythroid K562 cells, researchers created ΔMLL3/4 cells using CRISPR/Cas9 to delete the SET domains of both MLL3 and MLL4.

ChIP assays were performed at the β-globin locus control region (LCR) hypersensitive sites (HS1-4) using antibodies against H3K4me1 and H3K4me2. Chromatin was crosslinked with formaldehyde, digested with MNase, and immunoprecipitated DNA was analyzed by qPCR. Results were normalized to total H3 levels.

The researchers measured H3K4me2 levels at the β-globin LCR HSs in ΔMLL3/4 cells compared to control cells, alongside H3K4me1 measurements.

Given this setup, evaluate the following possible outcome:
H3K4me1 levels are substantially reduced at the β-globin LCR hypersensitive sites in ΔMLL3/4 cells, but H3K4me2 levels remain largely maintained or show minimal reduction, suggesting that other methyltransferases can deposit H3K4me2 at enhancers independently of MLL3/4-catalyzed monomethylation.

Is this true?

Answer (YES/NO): NO